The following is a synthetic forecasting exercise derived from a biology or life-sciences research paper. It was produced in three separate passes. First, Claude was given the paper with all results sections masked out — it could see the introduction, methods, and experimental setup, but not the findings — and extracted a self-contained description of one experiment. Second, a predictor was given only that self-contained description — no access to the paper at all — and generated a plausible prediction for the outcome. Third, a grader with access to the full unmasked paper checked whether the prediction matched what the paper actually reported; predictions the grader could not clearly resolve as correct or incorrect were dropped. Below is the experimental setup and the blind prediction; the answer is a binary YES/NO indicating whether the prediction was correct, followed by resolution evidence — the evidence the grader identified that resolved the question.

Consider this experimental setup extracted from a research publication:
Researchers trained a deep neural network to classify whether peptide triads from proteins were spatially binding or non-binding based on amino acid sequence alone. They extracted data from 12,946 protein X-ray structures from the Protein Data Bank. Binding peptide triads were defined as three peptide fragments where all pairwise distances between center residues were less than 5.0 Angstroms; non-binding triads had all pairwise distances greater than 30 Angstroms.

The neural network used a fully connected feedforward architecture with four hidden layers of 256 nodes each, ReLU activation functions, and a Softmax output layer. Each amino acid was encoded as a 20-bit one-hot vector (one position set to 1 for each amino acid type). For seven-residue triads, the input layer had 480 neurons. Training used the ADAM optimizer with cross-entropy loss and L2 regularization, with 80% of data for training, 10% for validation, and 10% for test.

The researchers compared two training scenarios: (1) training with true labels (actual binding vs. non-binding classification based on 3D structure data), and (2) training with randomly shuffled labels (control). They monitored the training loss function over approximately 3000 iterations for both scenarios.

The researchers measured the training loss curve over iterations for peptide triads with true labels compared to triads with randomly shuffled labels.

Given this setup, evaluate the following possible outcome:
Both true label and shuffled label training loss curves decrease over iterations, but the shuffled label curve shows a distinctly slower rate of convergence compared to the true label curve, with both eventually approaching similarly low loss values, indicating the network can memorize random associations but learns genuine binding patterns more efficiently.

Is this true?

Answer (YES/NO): NO